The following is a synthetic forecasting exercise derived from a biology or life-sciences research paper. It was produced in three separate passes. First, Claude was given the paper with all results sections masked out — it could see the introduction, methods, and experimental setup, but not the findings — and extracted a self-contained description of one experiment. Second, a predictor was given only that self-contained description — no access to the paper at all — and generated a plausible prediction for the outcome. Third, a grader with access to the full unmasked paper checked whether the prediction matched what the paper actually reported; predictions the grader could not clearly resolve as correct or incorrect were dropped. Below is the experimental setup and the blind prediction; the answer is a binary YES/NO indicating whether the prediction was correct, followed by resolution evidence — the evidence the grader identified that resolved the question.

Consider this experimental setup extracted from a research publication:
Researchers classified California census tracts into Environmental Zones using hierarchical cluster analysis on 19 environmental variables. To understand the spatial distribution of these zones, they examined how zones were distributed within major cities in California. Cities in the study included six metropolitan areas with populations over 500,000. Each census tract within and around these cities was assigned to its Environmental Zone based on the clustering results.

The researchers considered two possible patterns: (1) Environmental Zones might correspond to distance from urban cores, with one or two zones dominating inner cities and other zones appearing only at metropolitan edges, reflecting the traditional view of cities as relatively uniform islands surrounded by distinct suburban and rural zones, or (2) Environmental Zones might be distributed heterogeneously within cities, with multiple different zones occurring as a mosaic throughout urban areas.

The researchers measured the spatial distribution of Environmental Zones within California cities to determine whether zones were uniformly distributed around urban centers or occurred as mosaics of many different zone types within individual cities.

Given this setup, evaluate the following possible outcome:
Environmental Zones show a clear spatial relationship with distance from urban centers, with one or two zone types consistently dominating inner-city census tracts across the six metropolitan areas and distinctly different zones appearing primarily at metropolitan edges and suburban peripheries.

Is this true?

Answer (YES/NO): NO